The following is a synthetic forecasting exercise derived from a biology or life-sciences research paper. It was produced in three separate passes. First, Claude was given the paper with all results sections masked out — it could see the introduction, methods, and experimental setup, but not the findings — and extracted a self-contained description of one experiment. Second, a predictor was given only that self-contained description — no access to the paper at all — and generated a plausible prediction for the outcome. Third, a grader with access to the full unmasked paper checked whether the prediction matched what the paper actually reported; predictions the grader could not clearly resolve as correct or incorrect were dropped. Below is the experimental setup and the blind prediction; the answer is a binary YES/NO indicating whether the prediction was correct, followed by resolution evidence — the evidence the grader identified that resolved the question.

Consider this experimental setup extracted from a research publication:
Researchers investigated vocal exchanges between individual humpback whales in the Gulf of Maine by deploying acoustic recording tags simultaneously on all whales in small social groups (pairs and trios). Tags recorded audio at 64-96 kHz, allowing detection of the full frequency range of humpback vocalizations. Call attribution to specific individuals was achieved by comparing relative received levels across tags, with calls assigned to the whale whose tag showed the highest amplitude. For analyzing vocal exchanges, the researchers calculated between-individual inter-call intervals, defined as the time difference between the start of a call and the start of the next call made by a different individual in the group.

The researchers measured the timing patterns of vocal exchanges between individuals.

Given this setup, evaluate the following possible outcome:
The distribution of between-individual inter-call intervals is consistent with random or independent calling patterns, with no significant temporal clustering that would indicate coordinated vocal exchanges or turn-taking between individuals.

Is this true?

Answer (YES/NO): NO